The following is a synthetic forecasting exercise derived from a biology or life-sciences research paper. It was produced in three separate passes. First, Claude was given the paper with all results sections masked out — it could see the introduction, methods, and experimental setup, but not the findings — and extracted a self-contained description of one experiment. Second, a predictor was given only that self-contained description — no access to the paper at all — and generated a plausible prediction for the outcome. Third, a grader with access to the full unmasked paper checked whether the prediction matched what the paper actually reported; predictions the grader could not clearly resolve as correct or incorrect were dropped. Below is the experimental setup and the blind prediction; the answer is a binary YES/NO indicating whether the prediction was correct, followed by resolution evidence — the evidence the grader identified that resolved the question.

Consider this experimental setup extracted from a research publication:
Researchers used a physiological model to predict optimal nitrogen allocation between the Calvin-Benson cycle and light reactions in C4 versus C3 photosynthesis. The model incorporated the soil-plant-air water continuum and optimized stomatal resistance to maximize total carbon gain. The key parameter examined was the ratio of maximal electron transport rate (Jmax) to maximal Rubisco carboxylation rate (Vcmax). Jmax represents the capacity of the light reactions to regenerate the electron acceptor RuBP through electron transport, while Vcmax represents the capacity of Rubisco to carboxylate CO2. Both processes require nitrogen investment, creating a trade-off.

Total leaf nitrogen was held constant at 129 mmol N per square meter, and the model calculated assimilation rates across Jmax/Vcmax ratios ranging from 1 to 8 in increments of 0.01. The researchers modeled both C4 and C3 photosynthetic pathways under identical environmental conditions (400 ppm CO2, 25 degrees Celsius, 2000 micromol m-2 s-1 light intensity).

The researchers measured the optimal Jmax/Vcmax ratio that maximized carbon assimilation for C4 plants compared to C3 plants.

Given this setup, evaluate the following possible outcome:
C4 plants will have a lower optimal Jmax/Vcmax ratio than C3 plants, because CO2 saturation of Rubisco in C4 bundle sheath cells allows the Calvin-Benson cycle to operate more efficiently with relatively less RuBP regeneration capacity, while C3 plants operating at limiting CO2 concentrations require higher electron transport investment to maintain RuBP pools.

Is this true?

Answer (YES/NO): NO